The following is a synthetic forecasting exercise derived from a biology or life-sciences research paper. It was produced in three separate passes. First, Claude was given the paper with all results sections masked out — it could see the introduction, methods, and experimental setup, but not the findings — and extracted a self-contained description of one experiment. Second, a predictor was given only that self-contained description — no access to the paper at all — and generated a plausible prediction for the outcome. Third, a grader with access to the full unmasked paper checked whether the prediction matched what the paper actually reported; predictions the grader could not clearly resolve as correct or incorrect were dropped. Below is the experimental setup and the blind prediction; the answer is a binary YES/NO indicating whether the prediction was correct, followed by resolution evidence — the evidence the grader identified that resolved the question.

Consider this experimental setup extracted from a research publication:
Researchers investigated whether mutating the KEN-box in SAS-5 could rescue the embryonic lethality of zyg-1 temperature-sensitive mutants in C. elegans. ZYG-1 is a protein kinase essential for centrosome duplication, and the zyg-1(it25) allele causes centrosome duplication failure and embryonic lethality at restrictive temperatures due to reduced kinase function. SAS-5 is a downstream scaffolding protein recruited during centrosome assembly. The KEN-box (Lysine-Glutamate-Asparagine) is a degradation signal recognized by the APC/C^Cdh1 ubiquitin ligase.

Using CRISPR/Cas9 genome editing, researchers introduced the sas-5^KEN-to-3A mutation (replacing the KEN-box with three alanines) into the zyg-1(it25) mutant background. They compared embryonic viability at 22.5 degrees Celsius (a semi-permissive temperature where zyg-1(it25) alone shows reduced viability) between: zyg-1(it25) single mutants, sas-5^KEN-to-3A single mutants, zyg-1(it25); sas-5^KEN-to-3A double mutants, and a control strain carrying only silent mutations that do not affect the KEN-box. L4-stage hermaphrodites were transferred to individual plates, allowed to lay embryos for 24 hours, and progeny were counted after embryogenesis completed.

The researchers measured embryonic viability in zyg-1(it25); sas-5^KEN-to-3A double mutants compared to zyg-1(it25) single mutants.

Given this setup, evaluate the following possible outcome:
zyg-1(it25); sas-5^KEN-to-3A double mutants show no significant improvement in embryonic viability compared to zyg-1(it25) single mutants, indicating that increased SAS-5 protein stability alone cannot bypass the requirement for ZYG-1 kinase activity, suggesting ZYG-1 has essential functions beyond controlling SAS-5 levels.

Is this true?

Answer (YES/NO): NO